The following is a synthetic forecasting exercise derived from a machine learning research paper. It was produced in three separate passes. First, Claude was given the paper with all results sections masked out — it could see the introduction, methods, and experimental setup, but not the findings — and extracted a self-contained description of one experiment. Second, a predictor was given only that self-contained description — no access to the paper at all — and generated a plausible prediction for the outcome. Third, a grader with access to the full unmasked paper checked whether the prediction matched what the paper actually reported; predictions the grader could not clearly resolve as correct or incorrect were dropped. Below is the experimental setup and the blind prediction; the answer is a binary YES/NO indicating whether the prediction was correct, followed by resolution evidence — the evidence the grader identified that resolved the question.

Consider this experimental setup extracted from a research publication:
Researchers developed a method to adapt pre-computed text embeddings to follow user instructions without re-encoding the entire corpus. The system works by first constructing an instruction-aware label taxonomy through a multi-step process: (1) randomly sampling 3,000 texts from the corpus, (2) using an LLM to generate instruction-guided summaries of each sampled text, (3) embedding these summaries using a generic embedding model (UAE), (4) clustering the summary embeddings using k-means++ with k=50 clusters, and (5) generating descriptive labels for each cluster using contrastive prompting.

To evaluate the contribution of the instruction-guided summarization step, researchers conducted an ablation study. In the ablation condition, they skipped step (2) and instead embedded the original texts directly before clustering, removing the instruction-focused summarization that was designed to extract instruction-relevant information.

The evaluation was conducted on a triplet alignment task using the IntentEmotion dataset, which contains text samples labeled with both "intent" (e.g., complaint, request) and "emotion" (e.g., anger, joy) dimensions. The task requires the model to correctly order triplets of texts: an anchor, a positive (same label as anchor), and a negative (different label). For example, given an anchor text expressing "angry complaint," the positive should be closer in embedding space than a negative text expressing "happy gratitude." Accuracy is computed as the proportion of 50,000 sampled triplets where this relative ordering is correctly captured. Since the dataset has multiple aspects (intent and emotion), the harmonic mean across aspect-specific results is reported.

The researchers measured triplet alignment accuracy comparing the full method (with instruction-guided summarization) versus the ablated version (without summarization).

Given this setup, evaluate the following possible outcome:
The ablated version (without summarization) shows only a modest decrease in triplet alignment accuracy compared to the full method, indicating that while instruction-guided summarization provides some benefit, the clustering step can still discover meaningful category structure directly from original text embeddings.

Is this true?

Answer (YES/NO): NO